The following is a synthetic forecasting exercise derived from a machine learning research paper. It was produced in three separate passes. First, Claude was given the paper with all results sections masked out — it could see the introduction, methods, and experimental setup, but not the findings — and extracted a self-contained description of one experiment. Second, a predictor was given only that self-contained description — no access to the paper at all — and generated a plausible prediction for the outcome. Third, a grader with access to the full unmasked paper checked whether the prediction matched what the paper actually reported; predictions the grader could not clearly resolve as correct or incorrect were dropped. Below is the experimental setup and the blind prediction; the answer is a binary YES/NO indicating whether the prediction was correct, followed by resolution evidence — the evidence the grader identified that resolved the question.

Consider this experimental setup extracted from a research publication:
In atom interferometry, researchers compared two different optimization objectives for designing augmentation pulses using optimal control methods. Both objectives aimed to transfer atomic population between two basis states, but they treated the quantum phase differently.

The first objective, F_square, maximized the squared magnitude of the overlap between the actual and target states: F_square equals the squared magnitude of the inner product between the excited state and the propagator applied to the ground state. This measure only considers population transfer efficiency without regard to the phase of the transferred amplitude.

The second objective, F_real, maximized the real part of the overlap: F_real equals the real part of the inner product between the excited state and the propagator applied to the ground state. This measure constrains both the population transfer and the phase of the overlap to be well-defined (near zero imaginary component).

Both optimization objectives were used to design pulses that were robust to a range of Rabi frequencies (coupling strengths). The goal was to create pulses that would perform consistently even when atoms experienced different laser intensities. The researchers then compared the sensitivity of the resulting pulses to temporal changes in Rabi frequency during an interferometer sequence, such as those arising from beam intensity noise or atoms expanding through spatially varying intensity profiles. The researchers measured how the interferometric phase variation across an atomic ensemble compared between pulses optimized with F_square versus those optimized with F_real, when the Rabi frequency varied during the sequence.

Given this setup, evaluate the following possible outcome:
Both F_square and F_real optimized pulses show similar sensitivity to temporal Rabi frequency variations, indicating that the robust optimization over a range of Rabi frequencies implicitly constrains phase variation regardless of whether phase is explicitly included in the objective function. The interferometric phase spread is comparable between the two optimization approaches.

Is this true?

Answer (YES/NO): NO